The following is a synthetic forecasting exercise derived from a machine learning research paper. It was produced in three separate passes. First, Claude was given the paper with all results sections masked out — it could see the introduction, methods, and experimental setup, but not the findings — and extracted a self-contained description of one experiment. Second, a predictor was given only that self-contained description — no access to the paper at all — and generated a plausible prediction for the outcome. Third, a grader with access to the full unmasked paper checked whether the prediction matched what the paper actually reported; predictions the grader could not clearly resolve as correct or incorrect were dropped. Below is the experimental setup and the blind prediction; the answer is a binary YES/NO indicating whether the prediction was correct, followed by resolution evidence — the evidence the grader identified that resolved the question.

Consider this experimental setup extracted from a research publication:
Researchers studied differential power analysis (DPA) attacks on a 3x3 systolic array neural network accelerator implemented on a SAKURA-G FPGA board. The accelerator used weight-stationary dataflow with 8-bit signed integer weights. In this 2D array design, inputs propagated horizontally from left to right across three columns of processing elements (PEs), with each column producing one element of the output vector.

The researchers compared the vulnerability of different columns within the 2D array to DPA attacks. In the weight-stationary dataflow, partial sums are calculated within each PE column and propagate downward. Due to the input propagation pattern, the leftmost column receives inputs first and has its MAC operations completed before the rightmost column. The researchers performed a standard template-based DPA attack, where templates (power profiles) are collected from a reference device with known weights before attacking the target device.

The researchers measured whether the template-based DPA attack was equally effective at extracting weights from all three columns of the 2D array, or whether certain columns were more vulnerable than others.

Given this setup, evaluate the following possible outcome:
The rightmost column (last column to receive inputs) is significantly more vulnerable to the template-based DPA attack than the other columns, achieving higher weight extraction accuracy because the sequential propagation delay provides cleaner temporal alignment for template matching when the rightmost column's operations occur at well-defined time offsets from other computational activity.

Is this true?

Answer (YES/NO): YES